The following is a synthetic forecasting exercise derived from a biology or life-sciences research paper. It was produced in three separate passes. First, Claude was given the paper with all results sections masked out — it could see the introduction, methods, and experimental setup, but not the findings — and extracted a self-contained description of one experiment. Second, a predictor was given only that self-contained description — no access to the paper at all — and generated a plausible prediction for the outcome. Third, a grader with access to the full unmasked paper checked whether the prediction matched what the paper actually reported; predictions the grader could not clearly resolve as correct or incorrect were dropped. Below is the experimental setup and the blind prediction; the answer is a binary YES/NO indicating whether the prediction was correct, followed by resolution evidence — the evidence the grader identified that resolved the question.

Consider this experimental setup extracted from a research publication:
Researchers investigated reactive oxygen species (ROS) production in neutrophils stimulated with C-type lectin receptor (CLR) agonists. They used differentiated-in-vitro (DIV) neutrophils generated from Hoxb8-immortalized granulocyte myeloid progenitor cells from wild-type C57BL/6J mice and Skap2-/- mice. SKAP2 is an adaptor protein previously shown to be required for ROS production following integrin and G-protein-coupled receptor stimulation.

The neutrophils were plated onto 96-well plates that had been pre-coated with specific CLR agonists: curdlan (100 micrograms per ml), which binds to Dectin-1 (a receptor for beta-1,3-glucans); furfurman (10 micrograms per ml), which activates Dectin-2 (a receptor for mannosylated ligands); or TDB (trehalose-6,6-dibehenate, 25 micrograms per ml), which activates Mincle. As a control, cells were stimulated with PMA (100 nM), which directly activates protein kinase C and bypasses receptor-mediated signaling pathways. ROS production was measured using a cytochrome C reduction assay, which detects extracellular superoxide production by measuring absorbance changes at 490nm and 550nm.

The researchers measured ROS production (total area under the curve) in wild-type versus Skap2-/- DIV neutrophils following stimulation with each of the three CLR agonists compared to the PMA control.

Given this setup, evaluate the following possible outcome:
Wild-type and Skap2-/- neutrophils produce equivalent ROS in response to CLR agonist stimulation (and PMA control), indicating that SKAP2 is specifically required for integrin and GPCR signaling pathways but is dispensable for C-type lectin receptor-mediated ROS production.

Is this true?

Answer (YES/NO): NO